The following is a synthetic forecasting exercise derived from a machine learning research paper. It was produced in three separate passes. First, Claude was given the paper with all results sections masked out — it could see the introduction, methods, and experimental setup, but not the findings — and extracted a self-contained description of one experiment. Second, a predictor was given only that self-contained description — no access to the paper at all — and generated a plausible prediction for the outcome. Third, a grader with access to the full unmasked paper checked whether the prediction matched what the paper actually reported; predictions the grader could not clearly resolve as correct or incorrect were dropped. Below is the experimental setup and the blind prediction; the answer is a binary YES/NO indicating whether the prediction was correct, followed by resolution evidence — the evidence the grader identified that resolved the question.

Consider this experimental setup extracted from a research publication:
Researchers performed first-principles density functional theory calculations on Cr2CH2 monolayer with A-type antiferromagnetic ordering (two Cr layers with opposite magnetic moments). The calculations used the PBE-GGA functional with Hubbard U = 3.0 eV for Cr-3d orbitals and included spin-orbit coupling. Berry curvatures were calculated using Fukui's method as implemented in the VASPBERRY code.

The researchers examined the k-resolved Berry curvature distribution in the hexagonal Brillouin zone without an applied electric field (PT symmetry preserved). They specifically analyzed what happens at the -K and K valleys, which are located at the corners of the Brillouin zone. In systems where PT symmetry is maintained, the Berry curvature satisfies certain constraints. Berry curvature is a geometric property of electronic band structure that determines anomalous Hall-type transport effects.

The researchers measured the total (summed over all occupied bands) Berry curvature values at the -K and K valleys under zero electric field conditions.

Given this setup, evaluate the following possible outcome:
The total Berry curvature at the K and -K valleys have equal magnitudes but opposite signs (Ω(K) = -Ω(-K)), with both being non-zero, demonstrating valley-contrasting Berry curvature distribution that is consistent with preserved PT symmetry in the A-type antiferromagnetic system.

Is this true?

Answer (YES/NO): NO